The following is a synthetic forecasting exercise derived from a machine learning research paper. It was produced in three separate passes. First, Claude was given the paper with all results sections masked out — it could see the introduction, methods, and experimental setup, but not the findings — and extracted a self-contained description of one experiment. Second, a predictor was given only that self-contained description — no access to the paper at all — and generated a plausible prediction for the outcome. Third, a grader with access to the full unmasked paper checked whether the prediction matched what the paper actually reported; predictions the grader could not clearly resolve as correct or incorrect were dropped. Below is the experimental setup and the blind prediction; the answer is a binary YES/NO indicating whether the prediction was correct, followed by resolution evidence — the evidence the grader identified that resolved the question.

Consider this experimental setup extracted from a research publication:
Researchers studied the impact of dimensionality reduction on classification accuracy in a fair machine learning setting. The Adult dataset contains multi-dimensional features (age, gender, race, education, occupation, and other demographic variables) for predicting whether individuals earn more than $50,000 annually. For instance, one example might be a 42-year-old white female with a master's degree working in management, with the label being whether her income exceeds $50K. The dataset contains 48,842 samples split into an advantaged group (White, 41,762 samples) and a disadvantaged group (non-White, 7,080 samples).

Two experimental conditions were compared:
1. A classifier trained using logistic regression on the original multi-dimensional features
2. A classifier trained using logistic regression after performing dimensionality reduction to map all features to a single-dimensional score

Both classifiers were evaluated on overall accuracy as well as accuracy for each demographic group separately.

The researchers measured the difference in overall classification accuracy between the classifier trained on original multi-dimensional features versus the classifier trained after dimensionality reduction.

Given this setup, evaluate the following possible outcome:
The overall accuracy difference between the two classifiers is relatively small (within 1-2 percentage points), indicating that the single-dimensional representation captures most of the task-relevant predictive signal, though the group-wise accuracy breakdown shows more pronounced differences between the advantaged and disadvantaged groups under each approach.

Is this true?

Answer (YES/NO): NO